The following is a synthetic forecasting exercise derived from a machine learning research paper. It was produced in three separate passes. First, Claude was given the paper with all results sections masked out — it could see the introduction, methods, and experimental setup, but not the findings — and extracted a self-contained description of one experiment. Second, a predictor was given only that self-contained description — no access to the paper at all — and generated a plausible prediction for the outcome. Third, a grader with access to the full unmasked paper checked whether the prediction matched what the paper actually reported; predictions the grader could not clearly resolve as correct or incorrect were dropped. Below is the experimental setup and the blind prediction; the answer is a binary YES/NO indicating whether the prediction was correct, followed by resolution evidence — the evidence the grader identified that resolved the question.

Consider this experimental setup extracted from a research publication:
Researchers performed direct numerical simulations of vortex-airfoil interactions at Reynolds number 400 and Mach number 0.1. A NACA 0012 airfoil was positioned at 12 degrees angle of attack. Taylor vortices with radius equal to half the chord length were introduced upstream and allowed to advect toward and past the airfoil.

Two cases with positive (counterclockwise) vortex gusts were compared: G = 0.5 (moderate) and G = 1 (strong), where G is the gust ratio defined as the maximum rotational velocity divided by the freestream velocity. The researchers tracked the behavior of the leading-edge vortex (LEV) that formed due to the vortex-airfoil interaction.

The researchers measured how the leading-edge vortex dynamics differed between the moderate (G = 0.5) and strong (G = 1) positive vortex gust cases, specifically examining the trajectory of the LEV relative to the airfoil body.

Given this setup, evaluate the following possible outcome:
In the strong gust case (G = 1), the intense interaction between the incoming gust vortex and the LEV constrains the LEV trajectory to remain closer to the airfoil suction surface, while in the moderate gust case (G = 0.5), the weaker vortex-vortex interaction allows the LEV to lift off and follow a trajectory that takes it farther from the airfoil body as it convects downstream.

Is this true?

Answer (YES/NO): NO